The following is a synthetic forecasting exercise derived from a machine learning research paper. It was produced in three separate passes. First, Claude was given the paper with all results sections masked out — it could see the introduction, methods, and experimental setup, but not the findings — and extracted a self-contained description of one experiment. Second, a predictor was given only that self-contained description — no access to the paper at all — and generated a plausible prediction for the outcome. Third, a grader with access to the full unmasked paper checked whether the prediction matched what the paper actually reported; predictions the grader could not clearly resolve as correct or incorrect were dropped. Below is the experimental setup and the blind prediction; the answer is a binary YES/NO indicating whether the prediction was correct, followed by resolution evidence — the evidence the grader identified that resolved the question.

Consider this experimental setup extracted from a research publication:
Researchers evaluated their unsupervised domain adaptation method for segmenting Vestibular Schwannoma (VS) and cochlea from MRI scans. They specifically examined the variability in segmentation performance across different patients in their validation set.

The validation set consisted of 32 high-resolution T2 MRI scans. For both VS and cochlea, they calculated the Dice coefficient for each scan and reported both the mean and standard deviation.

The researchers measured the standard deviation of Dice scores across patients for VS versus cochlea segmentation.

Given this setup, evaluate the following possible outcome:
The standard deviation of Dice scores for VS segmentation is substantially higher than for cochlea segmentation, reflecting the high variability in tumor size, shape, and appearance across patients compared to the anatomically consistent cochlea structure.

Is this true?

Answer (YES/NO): YES